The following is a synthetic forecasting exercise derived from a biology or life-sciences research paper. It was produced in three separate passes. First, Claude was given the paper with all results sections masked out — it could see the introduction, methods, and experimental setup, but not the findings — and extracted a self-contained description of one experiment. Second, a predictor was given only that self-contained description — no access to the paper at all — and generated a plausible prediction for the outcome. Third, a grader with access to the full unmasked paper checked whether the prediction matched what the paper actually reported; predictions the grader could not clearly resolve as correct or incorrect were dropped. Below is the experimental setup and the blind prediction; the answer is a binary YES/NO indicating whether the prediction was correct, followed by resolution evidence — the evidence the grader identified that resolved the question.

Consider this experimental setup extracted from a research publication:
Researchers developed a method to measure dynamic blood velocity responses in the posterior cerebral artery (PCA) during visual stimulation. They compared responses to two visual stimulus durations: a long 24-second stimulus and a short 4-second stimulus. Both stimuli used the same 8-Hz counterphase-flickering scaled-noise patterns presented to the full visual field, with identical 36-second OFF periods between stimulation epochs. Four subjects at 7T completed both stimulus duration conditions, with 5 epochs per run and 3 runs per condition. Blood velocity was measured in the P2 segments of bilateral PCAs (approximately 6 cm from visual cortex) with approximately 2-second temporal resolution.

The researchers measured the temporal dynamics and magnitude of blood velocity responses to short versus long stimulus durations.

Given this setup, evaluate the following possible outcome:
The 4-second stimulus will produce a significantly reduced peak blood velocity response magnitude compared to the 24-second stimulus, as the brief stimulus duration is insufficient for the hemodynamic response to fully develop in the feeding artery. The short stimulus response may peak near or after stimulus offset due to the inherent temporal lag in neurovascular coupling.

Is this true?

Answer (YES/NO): NO